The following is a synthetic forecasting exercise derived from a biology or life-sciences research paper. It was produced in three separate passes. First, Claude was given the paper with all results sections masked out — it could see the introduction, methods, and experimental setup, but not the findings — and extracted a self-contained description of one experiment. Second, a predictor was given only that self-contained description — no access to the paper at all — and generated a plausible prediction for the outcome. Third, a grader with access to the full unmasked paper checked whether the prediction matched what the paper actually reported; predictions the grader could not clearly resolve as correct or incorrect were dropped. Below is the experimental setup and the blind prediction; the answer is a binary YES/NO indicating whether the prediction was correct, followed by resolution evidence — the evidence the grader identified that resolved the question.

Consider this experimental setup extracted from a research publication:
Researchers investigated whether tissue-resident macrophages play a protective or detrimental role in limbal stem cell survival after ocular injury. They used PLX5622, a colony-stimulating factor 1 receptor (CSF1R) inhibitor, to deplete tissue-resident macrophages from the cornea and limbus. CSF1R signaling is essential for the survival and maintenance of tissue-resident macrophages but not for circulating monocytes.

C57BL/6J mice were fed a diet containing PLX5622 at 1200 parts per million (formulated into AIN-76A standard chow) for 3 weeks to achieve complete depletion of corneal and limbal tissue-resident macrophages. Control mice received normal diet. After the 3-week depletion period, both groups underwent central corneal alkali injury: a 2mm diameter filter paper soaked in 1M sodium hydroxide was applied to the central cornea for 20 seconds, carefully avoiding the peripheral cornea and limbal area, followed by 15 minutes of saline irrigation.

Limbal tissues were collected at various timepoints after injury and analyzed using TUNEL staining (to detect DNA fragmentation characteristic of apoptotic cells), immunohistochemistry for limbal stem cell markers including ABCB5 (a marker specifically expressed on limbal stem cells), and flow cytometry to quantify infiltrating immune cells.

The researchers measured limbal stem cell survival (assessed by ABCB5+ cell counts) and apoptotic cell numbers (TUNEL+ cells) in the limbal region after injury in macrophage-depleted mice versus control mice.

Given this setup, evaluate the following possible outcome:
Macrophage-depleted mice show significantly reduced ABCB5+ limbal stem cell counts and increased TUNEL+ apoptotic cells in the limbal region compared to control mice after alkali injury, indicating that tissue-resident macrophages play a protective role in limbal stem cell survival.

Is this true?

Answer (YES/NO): YES